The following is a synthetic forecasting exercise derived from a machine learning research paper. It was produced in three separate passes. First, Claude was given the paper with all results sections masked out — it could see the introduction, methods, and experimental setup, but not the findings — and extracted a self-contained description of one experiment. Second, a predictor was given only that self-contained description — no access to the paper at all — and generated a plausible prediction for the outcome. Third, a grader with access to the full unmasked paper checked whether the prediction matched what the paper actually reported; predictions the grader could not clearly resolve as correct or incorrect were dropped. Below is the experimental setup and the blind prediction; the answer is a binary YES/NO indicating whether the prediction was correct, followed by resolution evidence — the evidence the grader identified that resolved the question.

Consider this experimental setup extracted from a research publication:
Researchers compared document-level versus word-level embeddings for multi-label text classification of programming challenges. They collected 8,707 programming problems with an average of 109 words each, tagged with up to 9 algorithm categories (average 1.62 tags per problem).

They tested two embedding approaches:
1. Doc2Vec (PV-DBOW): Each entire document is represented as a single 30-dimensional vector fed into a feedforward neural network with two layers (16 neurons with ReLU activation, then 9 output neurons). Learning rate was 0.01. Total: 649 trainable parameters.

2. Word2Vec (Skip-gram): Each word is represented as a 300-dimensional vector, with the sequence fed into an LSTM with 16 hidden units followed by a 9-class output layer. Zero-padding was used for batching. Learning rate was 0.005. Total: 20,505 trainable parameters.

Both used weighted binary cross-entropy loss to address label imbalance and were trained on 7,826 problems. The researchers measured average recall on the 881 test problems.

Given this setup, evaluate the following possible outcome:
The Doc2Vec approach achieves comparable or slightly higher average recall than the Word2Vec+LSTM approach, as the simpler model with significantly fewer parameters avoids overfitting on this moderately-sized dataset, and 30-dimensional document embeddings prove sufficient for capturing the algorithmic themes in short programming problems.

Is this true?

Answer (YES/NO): NO